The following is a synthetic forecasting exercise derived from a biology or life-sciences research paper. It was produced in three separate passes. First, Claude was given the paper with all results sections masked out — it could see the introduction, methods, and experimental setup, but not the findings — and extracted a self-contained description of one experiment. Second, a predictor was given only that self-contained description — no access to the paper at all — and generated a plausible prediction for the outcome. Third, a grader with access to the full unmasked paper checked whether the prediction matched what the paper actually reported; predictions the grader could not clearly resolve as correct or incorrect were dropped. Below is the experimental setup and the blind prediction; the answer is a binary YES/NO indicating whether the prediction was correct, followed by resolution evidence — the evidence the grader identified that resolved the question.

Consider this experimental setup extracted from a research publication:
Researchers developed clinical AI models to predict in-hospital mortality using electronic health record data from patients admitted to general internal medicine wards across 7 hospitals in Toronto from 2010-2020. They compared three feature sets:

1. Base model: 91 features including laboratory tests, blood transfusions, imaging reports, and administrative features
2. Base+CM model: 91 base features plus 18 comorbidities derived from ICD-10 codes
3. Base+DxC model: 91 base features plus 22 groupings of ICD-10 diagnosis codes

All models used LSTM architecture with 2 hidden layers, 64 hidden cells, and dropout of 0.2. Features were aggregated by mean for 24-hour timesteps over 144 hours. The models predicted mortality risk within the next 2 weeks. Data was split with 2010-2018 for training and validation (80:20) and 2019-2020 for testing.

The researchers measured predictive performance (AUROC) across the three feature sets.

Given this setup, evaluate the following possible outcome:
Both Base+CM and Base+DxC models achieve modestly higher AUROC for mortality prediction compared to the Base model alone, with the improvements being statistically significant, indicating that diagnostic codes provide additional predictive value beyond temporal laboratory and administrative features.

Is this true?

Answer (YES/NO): NO